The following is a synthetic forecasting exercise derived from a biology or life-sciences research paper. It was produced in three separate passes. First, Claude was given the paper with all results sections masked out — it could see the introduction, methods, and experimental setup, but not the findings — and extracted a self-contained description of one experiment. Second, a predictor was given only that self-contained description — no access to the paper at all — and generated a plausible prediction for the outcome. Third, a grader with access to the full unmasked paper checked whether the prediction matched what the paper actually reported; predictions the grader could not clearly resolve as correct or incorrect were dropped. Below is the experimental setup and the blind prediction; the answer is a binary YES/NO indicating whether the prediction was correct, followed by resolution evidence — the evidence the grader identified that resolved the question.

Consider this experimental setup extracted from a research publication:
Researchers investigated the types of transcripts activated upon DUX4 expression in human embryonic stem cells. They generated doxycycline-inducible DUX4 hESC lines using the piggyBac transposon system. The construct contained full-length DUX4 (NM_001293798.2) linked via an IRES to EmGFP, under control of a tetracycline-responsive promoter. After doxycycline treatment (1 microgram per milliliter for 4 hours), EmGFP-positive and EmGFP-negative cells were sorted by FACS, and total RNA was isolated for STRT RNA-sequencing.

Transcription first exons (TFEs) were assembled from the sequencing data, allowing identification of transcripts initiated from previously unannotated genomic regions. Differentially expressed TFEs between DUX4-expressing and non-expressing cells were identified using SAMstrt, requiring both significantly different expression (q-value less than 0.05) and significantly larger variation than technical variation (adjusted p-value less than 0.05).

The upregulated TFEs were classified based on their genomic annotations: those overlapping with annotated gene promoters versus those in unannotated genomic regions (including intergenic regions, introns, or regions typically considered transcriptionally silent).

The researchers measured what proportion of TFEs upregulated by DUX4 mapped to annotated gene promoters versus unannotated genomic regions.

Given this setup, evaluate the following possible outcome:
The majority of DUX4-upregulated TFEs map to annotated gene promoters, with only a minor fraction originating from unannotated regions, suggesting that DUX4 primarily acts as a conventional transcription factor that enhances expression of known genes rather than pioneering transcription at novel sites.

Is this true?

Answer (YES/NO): NO